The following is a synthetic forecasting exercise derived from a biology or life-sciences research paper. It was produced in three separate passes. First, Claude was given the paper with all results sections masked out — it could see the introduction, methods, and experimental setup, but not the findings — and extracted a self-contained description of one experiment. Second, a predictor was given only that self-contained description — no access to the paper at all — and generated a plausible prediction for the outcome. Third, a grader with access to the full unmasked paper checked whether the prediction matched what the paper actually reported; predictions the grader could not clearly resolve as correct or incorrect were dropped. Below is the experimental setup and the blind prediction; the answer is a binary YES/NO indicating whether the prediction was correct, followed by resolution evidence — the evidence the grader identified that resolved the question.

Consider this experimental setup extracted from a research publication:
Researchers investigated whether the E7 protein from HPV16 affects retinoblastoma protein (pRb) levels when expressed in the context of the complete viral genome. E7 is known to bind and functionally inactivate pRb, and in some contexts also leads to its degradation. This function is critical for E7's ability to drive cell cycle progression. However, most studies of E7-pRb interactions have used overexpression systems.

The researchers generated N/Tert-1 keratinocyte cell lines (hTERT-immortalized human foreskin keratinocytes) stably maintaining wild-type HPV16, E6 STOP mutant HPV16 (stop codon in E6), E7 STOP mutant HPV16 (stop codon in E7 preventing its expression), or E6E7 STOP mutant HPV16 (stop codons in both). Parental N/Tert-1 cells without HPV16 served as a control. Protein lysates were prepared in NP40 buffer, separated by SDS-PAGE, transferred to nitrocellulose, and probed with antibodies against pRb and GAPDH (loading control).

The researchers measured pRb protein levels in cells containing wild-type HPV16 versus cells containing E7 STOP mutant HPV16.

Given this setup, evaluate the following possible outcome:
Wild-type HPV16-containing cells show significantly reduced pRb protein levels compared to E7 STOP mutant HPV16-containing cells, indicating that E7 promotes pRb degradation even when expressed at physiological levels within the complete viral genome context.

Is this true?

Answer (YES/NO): YES